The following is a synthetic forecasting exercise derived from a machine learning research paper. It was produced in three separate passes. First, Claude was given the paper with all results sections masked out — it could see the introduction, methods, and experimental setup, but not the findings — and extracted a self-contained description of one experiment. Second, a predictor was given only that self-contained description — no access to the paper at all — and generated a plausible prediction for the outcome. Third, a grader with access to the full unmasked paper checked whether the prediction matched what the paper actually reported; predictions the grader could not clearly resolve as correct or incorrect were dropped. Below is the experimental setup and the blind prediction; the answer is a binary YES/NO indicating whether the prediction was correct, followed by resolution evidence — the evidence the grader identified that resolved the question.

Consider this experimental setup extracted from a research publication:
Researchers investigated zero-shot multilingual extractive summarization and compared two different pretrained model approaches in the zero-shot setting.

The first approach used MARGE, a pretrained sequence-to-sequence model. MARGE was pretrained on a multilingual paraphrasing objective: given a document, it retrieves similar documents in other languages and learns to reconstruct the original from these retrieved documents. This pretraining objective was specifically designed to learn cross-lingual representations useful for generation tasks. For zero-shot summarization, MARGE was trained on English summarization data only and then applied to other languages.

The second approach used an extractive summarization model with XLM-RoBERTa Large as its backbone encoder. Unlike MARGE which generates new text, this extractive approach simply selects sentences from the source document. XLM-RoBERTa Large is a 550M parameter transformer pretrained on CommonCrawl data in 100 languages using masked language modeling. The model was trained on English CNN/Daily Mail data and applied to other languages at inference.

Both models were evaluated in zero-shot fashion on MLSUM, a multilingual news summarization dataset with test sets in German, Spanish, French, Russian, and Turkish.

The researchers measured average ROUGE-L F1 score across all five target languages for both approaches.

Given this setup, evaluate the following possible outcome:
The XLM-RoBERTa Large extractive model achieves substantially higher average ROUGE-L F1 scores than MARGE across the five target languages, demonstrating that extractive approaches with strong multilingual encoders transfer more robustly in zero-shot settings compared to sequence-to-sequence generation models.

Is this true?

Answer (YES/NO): NO